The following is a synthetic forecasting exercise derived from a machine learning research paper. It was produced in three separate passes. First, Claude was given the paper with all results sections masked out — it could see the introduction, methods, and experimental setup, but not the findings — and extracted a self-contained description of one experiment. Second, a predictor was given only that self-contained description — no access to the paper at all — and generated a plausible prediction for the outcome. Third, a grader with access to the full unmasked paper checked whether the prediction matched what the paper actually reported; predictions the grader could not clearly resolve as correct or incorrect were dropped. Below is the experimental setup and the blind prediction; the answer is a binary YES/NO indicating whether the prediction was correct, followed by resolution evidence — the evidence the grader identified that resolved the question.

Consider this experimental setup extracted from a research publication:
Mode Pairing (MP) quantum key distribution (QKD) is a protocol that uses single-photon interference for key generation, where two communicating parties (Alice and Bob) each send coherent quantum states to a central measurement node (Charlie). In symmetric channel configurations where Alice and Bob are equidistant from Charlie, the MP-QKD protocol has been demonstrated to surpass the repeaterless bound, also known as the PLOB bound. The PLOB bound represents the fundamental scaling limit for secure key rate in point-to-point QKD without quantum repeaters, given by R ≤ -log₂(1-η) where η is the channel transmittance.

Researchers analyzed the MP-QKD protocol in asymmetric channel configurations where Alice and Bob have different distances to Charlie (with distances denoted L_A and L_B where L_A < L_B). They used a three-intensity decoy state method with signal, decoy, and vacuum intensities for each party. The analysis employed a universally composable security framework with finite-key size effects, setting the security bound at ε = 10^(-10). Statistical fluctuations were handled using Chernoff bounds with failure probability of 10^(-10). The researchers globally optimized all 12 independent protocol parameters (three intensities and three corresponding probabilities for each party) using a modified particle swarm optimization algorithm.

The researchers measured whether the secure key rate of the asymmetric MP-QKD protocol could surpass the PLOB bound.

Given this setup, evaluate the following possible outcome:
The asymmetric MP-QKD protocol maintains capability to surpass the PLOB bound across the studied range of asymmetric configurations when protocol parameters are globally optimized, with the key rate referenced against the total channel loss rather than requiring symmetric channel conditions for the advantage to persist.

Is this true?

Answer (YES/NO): NO